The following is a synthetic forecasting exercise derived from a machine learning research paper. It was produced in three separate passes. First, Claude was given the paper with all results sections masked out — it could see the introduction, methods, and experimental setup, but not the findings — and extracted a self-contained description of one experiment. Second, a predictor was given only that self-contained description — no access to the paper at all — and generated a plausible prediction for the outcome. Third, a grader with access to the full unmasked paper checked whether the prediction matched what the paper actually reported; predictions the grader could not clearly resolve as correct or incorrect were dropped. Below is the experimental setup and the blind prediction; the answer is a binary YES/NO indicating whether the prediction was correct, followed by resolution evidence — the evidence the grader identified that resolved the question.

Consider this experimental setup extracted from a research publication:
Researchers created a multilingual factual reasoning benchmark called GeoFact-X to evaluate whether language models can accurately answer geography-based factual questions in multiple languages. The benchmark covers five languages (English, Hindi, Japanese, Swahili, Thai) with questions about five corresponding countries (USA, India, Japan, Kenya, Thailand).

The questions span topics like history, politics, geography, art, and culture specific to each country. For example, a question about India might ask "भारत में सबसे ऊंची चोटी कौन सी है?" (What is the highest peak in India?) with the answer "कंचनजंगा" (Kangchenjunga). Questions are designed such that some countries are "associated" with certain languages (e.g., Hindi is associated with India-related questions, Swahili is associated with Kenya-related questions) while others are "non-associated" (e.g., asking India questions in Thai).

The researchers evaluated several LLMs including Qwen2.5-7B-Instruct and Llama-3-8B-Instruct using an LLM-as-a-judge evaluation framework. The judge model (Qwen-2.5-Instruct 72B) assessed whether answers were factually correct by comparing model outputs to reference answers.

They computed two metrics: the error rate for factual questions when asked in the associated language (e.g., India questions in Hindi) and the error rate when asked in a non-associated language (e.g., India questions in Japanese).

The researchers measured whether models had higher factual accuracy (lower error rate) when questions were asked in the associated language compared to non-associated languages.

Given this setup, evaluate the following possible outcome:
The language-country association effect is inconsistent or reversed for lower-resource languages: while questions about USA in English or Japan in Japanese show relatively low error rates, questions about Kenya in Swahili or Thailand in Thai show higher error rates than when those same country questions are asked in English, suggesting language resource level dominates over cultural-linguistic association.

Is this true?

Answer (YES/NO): NO